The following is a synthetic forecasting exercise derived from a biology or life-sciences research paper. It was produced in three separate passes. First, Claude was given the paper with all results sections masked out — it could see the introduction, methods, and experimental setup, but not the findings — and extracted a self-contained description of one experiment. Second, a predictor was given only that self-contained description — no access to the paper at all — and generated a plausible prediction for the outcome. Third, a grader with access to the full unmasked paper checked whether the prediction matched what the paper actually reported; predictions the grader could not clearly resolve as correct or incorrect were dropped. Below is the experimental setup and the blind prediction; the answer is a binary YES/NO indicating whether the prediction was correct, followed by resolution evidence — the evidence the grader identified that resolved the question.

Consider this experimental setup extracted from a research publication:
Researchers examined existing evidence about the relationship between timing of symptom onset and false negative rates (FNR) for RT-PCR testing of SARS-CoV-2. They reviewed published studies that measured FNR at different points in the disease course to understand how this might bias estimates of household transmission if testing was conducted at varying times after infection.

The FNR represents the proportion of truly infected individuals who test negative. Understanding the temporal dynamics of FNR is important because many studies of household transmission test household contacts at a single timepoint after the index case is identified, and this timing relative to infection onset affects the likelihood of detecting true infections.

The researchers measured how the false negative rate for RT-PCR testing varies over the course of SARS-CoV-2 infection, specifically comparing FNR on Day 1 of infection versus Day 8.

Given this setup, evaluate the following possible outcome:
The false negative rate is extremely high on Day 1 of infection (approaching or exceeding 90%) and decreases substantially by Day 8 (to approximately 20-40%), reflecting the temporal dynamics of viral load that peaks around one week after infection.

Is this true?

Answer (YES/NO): NO